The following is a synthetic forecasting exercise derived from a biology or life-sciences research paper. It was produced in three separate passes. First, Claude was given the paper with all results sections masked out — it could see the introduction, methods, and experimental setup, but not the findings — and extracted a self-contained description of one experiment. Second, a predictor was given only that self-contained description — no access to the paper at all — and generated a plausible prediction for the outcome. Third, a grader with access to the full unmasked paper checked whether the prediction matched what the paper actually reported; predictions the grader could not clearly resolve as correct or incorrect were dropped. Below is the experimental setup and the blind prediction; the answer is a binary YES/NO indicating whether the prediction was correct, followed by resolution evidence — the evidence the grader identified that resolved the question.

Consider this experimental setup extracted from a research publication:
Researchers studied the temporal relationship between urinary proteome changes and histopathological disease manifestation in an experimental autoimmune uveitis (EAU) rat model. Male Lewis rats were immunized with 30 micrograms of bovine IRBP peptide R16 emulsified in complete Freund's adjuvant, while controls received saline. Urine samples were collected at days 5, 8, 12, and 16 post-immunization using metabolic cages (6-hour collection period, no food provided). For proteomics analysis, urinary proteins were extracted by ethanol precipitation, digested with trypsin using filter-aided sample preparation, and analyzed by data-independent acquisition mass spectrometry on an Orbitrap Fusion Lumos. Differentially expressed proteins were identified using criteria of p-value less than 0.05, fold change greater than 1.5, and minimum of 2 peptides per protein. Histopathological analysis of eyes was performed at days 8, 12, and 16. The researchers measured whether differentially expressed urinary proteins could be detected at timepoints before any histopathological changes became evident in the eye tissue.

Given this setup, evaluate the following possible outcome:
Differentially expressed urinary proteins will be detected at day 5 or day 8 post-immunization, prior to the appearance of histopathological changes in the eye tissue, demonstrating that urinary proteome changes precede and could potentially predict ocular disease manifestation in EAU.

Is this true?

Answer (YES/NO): YES